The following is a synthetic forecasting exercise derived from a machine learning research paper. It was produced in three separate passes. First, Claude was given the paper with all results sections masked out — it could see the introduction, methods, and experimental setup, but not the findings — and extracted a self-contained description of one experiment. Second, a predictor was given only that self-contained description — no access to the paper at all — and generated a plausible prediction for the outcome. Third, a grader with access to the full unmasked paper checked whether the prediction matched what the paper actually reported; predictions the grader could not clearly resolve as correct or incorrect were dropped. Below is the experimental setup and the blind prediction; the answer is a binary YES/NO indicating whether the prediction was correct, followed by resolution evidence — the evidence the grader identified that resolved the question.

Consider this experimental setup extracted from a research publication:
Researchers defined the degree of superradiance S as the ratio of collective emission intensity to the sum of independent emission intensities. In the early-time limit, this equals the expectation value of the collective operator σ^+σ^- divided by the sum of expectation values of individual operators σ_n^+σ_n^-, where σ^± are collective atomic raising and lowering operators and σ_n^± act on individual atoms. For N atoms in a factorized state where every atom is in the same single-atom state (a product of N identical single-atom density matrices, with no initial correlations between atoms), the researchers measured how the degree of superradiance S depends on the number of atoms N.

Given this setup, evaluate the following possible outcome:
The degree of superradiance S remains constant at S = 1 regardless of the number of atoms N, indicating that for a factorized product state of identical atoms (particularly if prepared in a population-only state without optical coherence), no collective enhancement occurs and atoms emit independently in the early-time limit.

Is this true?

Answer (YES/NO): NO